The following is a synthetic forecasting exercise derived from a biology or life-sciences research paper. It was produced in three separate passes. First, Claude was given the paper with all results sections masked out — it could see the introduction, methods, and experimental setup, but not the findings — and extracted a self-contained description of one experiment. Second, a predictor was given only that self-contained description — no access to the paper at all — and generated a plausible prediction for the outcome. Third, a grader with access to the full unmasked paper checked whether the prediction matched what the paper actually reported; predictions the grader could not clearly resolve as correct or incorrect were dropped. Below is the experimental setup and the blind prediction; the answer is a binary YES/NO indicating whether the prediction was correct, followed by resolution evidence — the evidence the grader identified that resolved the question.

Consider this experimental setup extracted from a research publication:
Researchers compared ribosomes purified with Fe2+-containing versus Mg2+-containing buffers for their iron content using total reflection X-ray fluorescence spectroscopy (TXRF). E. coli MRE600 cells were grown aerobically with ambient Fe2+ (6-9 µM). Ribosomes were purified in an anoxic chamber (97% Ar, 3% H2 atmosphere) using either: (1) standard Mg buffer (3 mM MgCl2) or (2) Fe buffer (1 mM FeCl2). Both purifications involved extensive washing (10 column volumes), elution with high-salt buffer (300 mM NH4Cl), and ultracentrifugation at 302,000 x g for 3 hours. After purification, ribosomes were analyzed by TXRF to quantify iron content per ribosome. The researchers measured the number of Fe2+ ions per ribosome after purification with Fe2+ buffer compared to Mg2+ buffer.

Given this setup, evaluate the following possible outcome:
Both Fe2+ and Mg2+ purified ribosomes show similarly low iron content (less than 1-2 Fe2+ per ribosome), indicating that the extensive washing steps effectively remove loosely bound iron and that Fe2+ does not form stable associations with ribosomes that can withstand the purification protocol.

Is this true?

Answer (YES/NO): NO